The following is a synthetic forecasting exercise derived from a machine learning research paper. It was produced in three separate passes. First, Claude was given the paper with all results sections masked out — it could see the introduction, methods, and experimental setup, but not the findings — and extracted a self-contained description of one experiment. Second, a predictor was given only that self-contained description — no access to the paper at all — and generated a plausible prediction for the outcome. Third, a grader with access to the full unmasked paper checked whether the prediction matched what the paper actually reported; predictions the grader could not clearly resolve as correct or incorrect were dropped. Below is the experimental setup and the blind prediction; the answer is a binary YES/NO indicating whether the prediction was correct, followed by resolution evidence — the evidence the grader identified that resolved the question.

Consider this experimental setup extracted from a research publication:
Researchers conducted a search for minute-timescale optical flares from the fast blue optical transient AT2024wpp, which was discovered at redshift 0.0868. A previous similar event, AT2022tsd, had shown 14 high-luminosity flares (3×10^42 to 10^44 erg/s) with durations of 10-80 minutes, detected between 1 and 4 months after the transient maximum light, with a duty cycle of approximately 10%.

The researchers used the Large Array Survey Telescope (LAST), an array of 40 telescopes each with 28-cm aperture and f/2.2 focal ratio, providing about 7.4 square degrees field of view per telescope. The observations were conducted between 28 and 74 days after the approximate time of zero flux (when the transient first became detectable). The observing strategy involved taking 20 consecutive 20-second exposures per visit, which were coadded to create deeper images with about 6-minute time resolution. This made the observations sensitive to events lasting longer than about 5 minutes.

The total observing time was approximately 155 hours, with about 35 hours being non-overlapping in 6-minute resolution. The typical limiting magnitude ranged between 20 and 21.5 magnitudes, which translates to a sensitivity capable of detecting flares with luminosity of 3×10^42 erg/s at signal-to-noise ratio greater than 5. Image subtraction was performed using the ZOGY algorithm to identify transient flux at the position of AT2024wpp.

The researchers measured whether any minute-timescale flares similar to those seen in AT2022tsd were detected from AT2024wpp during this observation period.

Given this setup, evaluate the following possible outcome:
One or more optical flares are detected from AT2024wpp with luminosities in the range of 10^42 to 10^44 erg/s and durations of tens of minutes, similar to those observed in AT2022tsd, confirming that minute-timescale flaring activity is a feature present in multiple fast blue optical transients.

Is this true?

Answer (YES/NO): NO